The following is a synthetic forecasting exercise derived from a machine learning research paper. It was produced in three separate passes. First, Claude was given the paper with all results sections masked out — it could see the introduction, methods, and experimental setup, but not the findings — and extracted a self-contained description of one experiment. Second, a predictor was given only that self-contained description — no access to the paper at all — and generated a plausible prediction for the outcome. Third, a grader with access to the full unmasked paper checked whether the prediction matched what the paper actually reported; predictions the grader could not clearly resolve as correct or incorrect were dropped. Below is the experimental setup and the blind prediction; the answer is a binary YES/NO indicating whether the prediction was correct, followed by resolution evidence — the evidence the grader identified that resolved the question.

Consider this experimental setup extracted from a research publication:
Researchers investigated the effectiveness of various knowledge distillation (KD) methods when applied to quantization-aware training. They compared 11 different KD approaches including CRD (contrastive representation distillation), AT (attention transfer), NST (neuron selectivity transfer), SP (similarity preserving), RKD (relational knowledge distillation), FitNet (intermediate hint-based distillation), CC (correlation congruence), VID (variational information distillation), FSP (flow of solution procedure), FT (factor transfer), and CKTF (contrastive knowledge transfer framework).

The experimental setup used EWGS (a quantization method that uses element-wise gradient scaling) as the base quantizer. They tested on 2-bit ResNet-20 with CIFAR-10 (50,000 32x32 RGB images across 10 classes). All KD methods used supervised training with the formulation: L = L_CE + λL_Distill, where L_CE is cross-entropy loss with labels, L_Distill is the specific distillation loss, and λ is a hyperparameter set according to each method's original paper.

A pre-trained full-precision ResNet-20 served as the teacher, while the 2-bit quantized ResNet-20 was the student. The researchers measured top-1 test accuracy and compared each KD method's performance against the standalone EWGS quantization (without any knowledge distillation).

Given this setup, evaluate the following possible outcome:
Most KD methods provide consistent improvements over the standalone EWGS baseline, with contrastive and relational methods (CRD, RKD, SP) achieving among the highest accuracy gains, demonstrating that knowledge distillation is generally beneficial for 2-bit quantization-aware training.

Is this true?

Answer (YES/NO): NO